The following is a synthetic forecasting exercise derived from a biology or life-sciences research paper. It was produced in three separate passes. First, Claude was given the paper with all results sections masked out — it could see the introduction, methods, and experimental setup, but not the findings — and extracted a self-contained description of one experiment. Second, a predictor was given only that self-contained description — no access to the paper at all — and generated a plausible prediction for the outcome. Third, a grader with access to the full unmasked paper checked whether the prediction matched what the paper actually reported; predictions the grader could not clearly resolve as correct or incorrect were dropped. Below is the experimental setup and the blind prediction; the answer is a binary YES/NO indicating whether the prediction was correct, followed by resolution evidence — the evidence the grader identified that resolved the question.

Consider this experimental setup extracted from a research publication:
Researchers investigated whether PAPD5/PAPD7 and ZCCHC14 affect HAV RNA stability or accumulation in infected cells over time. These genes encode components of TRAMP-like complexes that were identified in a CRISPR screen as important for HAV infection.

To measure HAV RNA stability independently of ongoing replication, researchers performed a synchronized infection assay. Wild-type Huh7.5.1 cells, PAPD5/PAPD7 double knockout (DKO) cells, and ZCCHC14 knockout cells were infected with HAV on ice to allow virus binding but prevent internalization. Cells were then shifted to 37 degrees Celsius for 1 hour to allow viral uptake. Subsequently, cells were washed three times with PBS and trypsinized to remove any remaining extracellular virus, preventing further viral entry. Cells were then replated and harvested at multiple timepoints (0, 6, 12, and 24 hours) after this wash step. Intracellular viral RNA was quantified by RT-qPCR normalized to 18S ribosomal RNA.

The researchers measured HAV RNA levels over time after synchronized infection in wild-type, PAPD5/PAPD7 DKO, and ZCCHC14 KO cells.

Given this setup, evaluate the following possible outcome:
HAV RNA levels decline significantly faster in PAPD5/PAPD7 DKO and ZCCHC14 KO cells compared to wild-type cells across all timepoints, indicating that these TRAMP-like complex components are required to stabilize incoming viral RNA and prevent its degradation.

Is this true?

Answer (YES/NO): NO